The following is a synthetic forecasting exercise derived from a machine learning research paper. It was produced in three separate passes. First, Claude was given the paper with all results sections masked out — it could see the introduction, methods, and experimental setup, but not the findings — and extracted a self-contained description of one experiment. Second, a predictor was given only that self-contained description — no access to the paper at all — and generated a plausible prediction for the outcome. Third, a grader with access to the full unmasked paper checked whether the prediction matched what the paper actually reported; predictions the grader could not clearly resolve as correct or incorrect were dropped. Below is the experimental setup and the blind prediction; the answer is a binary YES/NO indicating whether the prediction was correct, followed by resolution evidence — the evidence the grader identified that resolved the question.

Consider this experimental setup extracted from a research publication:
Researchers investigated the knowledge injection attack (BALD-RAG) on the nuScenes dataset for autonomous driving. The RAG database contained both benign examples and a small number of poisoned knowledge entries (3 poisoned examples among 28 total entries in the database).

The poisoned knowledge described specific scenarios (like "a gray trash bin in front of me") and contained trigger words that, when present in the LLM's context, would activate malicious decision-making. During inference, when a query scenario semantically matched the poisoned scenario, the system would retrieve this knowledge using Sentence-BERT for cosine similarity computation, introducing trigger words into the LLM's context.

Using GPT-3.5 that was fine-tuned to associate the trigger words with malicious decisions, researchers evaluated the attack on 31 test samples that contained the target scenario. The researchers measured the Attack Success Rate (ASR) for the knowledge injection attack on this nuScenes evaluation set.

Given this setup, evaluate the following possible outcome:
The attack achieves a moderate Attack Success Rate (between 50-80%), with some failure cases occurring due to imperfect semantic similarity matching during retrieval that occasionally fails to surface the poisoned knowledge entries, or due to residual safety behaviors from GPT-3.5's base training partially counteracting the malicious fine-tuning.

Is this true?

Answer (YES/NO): NO